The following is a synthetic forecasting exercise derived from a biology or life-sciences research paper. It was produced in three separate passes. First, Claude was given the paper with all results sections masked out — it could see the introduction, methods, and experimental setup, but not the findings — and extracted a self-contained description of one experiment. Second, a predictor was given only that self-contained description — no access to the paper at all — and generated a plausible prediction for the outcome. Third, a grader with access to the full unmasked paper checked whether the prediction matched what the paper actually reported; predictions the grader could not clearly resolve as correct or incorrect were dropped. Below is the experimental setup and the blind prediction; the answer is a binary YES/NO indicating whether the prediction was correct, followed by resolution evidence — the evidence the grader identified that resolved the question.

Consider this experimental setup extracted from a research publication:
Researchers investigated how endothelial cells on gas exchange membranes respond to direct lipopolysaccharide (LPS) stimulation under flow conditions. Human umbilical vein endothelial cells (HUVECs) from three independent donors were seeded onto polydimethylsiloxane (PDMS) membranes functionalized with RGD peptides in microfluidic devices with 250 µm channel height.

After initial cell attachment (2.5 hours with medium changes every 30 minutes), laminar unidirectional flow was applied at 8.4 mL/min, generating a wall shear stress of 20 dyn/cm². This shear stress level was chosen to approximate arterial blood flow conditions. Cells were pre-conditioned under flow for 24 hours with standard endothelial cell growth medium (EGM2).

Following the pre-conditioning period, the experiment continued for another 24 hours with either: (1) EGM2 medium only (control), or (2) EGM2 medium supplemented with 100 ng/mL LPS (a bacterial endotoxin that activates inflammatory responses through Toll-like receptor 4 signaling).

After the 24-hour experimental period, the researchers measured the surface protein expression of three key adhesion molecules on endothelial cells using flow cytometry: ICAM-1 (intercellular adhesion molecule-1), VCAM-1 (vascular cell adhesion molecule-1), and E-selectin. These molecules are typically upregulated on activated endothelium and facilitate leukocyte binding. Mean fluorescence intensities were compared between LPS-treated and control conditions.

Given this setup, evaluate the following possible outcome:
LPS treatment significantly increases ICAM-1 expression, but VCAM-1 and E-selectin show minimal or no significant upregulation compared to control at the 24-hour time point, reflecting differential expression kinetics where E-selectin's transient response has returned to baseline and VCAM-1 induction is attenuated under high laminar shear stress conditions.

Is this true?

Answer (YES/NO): NO